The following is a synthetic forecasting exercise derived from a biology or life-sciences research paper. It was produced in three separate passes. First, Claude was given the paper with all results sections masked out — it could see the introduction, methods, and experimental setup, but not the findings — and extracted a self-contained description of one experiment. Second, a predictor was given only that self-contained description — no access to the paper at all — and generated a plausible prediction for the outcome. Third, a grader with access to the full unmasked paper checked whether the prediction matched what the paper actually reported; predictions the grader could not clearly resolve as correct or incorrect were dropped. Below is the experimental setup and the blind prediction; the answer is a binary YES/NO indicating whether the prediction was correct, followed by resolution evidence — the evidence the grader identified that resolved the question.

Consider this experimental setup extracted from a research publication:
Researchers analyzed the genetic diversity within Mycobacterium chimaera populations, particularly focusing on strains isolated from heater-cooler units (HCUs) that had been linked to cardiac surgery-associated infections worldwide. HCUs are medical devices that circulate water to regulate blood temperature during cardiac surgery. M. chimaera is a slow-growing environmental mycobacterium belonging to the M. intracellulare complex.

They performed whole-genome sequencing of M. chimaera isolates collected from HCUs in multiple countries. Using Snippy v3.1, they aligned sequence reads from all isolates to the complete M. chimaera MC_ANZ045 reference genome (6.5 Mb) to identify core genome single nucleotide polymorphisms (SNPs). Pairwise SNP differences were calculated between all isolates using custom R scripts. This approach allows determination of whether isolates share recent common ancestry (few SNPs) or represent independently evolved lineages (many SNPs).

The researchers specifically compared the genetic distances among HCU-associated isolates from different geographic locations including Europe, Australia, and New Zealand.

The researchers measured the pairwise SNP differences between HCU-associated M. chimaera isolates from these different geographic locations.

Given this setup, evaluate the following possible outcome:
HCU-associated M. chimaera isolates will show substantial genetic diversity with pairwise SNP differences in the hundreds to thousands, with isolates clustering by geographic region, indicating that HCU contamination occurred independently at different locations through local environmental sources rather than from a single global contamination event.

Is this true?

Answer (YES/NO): NO